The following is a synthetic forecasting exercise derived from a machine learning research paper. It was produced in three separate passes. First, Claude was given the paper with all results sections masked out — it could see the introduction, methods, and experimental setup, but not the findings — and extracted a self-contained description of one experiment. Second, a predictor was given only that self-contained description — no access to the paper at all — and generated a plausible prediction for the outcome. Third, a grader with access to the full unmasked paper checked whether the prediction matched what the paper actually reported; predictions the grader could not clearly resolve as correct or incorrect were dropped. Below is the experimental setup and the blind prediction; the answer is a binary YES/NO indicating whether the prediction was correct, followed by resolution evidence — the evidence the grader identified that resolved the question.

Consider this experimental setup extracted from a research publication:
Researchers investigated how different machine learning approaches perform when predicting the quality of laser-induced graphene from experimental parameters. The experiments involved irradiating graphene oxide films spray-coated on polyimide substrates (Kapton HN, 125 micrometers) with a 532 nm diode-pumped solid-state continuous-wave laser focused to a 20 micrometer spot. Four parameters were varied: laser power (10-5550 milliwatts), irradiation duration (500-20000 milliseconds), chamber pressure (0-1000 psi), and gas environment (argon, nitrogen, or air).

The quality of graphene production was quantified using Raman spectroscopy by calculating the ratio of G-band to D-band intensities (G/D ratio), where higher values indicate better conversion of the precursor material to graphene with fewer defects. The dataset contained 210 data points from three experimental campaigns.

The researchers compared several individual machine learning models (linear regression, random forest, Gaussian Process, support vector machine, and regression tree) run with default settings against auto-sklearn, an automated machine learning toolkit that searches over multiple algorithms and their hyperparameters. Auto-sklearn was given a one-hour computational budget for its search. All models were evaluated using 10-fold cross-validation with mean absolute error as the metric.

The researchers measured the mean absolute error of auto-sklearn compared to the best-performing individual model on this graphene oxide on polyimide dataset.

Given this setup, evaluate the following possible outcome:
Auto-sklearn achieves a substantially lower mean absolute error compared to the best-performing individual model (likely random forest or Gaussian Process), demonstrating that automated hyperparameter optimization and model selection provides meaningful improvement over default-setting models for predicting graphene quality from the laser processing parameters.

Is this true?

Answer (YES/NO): NO